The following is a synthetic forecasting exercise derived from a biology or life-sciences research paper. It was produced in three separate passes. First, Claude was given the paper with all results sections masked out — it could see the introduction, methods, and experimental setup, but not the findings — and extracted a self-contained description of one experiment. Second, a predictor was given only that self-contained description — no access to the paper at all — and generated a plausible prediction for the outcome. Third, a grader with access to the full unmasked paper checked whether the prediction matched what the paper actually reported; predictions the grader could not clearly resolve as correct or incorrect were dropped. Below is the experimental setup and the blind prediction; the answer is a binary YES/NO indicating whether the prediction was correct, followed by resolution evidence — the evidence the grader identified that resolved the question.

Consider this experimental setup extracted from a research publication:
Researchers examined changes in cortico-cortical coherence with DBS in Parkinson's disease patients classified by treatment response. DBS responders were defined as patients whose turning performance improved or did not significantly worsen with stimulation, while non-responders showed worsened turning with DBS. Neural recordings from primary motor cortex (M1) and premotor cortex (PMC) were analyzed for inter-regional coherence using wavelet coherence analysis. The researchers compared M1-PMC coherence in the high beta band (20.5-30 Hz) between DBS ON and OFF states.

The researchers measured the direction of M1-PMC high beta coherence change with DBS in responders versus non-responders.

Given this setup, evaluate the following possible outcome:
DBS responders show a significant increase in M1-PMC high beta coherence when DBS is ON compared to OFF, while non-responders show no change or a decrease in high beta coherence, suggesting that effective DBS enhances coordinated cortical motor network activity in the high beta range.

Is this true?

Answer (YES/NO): NO